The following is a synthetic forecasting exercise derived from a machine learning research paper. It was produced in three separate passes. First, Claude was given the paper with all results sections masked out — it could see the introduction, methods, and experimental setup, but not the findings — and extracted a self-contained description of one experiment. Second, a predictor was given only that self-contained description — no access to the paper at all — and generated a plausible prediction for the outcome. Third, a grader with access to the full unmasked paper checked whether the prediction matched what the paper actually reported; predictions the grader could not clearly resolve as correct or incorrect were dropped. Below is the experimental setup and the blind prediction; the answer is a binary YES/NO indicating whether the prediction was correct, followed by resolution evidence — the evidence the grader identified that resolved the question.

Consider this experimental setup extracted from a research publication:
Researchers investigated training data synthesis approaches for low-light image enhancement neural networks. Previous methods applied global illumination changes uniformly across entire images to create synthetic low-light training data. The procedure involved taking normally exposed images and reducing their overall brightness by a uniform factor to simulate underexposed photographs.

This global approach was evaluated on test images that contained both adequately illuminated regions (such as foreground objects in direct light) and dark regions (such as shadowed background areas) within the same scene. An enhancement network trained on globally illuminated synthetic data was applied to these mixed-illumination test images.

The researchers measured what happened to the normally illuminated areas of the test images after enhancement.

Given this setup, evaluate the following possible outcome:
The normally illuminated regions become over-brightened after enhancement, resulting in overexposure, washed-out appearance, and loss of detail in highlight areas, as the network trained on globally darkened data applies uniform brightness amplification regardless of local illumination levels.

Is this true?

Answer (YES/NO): YES